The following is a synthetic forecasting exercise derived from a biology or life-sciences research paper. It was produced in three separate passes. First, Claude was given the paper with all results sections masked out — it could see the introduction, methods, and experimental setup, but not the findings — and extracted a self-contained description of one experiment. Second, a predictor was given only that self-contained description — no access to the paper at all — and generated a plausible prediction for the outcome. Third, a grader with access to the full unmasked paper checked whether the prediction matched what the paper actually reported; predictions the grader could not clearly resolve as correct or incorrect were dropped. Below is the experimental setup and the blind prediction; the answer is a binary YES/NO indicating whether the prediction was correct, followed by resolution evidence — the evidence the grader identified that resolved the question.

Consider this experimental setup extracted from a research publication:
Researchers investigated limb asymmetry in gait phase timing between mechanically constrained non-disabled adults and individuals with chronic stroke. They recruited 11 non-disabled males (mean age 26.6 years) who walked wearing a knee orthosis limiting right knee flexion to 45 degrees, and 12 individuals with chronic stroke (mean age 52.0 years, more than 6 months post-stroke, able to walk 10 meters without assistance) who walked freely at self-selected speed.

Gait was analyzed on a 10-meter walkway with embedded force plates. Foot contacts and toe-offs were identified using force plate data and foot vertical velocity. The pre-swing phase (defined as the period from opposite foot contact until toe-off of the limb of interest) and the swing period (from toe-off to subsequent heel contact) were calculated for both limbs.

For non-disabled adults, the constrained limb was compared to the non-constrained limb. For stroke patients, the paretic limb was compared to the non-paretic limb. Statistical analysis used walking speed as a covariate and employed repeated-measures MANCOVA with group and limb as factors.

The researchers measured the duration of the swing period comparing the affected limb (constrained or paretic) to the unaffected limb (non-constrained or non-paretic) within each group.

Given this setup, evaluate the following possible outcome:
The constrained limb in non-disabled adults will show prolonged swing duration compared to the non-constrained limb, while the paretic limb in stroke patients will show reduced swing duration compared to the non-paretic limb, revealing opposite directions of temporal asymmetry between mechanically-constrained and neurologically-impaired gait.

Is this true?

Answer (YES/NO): NO